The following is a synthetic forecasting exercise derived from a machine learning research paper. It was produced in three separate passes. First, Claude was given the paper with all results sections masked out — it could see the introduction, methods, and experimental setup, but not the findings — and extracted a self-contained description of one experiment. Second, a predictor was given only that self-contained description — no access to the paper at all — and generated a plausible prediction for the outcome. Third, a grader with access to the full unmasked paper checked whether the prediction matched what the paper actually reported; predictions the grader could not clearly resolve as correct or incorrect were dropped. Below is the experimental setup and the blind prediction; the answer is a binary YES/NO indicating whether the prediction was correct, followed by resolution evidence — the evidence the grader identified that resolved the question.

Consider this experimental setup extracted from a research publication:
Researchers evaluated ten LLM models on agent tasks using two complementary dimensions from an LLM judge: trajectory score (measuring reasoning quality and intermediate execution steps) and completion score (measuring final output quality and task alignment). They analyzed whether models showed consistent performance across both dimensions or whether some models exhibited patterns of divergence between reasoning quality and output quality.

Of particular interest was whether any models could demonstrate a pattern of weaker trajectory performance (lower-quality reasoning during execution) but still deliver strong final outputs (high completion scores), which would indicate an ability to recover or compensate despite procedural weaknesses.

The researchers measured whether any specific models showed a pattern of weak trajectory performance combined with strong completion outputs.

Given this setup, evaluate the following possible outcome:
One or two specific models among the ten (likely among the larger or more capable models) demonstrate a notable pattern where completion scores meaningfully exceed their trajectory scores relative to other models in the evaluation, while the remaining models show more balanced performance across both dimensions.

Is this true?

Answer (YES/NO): NO